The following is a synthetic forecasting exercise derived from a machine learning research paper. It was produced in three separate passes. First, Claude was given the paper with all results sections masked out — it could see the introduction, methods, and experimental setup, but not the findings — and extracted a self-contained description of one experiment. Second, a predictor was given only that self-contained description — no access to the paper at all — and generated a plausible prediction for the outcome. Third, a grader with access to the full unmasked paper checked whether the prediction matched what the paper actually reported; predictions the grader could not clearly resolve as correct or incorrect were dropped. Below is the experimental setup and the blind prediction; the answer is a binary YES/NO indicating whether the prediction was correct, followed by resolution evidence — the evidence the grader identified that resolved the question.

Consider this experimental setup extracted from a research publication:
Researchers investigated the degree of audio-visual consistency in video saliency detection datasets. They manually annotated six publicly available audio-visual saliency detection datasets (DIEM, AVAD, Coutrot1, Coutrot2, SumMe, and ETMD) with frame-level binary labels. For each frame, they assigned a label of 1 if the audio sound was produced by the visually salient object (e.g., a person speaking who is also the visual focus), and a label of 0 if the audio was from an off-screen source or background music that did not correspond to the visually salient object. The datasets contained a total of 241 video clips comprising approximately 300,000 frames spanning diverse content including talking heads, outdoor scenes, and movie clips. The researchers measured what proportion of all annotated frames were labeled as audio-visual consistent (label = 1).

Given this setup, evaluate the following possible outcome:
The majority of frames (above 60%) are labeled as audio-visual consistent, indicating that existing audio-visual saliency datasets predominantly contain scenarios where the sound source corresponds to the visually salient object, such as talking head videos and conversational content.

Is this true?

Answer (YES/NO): NO